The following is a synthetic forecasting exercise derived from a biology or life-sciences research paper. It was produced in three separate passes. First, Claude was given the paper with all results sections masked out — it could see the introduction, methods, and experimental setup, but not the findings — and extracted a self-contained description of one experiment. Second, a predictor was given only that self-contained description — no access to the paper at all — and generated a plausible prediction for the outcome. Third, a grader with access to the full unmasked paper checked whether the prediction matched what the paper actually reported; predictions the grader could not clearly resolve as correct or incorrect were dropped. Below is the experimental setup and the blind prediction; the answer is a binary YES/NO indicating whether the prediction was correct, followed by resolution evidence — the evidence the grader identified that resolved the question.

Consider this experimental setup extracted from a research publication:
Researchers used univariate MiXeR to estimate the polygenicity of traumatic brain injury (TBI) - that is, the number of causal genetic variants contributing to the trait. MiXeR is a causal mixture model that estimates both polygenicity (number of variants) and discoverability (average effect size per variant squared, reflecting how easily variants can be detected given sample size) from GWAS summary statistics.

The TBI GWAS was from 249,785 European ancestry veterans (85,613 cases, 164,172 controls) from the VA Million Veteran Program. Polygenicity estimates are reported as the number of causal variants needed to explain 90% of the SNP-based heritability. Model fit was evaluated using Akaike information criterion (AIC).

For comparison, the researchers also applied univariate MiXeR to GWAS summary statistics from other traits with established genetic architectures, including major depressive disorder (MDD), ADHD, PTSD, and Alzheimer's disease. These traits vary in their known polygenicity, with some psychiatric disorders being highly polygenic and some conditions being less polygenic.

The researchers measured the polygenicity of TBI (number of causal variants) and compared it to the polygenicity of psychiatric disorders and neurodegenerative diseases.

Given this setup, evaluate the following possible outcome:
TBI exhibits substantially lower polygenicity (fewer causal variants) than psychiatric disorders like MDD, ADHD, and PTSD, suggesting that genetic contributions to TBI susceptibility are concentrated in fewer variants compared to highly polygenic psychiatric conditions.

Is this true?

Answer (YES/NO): NO